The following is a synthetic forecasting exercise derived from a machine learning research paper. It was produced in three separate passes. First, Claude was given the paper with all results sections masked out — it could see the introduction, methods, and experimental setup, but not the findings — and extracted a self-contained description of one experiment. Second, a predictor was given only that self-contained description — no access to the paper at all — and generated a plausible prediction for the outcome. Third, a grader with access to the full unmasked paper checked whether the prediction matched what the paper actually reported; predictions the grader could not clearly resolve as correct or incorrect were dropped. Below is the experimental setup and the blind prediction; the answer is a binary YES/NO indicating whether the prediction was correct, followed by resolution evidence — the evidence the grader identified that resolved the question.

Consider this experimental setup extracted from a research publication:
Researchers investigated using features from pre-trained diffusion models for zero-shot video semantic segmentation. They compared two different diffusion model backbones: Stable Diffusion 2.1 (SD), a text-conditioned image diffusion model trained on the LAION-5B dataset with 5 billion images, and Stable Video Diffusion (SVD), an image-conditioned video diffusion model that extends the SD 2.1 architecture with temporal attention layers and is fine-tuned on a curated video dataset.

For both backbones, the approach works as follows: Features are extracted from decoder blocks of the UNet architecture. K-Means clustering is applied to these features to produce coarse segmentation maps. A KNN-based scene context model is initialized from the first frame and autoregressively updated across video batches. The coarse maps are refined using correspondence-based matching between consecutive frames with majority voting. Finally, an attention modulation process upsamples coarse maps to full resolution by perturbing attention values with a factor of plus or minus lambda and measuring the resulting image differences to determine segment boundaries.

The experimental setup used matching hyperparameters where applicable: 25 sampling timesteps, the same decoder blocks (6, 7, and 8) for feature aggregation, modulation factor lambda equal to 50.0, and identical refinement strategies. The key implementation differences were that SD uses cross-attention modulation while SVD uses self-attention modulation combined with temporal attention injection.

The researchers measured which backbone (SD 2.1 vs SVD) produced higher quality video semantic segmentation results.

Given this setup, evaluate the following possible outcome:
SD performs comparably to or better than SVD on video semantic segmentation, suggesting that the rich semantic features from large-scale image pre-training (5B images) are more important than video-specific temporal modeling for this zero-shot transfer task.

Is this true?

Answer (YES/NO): YES